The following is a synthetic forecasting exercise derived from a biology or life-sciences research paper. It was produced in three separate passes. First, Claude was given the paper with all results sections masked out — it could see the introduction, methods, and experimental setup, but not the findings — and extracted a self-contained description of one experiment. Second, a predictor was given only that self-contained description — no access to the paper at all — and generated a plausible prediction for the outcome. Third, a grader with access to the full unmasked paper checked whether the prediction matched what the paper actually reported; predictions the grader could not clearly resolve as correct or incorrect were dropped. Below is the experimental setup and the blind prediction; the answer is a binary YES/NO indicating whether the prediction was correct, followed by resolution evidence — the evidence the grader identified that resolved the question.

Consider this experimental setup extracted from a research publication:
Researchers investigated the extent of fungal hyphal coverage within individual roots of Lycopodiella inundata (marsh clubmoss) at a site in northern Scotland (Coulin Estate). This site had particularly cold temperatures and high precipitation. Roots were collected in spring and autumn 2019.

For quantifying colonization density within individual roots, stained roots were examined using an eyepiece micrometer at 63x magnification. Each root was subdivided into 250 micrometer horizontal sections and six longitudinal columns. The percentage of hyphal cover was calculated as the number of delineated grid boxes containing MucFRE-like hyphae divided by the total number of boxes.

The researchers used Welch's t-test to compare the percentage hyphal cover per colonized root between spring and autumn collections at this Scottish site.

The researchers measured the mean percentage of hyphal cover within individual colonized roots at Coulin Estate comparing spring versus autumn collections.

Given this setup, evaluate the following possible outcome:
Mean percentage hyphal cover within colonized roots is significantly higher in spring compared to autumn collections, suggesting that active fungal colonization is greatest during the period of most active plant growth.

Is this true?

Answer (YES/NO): NO